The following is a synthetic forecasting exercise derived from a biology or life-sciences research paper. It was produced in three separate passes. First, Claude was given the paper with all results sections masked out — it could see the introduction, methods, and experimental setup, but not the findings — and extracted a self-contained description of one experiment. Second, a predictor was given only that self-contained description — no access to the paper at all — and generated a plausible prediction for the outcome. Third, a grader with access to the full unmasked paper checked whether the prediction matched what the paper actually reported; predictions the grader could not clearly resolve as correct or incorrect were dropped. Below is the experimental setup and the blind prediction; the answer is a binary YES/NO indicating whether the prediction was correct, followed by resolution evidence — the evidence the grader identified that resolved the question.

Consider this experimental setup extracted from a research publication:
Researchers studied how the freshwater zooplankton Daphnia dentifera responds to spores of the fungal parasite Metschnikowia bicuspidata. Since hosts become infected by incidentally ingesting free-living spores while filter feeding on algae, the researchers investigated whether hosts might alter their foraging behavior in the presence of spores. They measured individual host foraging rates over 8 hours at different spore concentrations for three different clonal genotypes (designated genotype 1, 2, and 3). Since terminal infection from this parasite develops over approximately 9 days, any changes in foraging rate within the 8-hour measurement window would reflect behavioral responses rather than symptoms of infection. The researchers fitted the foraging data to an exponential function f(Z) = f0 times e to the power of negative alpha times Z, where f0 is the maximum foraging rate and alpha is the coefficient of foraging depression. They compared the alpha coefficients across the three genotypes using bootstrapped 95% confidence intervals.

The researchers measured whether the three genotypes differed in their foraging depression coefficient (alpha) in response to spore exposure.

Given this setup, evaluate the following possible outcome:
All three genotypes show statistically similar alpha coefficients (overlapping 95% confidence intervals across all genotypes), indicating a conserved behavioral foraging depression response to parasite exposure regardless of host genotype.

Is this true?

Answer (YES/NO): NO